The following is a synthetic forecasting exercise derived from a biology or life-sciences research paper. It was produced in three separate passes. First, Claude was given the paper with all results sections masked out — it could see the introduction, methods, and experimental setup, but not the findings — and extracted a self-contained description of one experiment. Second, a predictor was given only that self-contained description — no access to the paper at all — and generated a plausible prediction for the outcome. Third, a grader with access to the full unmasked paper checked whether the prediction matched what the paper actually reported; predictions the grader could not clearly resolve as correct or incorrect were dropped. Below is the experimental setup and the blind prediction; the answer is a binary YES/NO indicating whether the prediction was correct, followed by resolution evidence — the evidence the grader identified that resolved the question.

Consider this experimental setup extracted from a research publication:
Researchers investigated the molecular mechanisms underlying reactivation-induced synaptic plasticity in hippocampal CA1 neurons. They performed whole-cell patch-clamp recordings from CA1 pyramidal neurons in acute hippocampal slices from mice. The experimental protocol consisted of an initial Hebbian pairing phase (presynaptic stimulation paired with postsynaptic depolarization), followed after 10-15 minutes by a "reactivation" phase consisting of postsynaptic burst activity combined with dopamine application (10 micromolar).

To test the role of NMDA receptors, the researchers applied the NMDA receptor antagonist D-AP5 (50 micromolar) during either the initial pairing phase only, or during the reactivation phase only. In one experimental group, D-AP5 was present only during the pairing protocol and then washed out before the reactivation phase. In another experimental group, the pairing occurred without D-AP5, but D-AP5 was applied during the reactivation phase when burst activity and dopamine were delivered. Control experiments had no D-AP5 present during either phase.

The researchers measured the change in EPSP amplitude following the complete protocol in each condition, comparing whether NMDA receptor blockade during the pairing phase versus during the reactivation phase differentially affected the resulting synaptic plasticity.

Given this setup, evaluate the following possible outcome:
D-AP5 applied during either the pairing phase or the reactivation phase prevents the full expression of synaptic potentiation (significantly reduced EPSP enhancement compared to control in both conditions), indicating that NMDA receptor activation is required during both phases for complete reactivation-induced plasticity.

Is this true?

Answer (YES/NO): NO